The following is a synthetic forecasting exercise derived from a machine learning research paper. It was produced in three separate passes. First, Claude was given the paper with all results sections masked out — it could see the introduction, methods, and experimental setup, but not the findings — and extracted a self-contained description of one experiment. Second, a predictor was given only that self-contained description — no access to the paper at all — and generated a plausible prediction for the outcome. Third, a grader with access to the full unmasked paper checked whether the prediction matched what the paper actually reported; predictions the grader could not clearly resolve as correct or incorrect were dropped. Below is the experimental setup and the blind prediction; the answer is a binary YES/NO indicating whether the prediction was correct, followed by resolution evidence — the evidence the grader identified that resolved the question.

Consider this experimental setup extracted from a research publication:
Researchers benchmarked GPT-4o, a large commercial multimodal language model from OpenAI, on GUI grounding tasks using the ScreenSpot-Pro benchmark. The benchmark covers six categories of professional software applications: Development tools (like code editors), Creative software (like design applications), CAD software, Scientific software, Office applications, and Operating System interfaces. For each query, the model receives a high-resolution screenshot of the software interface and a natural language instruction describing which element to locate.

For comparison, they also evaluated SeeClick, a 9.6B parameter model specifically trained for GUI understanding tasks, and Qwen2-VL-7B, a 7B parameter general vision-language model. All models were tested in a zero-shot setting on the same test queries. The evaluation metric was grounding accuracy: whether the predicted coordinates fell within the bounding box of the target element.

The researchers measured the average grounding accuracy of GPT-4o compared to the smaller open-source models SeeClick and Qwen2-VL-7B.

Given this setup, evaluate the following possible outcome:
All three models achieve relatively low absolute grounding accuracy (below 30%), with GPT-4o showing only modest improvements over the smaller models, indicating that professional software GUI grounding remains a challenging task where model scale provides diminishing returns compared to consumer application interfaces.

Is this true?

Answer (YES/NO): NO